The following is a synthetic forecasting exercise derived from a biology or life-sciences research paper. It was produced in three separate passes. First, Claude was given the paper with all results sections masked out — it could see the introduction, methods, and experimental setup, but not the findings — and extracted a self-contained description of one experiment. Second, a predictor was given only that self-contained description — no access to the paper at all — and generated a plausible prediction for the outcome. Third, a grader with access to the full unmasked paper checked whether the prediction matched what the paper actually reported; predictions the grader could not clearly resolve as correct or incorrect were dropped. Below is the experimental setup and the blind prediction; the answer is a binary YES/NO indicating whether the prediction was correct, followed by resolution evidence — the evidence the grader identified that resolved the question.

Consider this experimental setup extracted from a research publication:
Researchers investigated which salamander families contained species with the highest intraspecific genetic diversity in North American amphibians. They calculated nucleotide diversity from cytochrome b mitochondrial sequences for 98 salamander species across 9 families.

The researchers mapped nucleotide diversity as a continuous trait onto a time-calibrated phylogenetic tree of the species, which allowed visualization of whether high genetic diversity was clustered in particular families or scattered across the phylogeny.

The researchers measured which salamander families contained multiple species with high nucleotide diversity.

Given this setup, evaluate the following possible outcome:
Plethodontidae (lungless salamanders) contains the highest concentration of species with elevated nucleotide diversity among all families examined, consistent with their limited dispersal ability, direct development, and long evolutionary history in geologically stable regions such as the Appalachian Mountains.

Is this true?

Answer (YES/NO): NO